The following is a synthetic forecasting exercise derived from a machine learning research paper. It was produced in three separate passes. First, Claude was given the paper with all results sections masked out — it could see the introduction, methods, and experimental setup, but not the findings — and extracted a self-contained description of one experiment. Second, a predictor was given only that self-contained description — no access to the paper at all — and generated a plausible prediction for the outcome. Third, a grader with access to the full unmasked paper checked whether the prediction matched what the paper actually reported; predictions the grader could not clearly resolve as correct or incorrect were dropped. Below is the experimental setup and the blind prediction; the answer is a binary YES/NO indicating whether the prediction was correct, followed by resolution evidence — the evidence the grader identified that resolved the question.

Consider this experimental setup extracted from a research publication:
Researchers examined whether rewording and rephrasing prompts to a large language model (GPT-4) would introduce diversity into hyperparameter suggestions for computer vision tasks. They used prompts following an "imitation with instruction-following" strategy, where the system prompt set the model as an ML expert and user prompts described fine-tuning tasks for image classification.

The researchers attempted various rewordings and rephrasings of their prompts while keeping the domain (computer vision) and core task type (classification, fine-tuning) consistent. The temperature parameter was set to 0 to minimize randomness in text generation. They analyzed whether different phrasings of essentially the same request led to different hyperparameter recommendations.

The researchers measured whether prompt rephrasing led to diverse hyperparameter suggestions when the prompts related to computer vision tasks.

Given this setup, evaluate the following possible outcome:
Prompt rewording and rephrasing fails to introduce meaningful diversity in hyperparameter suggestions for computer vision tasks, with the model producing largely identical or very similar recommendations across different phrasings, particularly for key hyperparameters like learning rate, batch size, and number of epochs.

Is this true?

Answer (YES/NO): YES